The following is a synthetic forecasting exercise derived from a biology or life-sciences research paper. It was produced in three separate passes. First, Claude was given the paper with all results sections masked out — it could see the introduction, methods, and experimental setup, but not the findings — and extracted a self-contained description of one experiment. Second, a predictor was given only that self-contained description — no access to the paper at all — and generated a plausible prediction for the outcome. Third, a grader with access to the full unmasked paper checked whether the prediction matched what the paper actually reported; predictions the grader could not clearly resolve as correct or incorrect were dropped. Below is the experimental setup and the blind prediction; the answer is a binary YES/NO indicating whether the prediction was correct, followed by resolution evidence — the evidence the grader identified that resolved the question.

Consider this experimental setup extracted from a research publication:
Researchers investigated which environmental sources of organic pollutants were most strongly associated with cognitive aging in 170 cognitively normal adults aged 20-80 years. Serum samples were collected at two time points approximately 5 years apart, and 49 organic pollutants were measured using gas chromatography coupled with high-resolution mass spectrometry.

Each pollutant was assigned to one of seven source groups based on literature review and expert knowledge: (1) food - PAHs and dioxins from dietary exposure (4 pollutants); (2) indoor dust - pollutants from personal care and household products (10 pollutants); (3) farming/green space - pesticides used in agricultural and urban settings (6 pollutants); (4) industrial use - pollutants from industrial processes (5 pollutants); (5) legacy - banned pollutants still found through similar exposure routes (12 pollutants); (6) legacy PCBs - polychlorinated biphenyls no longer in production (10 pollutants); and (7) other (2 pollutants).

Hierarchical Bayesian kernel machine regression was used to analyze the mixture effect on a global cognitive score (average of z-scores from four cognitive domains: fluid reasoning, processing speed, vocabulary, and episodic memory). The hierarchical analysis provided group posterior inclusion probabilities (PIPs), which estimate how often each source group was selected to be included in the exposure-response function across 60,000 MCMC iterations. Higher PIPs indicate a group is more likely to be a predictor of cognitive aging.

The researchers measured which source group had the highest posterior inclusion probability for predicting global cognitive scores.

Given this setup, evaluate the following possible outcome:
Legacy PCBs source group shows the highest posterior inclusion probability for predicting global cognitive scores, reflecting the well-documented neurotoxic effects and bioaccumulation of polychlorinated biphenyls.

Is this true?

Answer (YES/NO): YES